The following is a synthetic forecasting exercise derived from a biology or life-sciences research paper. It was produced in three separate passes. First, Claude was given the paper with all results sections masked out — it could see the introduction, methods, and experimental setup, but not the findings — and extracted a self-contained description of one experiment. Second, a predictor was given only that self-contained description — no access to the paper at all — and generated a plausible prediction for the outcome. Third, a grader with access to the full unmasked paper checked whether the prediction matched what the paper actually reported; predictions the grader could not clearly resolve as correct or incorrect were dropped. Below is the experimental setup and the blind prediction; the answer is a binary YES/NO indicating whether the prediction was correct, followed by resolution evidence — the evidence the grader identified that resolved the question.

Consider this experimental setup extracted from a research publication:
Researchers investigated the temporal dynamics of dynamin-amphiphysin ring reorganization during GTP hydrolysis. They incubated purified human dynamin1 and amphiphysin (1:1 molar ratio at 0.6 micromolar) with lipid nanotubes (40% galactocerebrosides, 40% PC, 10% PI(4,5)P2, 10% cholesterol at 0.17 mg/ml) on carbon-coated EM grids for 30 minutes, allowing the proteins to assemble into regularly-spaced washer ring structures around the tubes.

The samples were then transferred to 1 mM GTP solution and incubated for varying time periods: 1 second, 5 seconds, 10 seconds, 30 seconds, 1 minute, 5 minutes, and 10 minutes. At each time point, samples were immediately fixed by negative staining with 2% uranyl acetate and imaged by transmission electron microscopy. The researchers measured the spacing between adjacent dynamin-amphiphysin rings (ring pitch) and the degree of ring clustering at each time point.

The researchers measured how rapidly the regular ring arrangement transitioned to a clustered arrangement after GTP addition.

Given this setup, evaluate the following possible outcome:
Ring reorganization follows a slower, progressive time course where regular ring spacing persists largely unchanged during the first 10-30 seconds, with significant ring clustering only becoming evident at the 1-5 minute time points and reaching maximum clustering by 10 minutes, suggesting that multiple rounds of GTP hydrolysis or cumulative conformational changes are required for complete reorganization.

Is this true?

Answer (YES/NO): NO